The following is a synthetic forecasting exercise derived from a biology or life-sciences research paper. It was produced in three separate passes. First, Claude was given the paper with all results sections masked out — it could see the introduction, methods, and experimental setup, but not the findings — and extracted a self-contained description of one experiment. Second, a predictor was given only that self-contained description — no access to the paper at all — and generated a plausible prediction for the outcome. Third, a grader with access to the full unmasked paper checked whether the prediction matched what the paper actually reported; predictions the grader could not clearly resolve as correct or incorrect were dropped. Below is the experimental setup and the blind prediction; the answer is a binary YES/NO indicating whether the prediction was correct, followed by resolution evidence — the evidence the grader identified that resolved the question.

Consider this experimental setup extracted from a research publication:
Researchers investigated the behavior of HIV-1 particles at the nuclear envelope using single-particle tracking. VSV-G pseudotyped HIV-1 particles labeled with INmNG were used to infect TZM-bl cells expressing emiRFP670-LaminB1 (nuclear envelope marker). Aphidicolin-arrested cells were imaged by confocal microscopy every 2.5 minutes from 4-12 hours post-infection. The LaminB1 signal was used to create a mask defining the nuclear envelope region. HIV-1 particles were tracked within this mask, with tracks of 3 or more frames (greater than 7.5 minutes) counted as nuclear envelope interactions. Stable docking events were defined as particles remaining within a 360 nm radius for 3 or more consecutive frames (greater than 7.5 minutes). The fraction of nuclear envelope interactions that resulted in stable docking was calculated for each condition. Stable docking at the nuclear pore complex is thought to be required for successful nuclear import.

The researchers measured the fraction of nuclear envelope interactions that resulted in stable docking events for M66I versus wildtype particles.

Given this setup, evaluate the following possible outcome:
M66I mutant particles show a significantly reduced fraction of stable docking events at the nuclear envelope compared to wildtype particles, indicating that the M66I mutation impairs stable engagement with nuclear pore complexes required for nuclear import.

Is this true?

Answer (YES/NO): NO